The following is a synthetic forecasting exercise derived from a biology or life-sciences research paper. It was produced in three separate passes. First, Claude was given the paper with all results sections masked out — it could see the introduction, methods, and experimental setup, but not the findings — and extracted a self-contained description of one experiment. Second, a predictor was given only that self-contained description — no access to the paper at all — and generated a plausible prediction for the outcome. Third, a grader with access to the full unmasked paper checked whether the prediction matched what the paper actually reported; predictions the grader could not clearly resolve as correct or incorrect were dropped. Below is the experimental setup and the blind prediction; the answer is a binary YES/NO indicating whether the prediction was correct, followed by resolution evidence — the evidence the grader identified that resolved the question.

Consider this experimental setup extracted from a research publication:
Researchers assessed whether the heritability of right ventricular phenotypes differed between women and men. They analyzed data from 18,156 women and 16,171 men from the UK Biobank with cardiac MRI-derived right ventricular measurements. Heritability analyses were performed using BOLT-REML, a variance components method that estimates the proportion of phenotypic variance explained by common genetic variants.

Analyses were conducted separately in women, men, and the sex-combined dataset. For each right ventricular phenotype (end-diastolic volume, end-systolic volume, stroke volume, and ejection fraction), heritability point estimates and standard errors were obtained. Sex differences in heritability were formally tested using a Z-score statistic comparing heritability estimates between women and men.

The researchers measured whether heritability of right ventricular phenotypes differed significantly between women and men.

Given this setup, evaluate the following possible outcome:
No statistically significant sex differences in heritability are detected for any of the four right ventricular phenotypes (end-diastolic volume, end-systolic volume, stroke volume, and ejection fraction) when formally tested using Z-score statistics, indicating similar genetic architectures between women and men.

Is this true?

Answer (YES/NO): YES